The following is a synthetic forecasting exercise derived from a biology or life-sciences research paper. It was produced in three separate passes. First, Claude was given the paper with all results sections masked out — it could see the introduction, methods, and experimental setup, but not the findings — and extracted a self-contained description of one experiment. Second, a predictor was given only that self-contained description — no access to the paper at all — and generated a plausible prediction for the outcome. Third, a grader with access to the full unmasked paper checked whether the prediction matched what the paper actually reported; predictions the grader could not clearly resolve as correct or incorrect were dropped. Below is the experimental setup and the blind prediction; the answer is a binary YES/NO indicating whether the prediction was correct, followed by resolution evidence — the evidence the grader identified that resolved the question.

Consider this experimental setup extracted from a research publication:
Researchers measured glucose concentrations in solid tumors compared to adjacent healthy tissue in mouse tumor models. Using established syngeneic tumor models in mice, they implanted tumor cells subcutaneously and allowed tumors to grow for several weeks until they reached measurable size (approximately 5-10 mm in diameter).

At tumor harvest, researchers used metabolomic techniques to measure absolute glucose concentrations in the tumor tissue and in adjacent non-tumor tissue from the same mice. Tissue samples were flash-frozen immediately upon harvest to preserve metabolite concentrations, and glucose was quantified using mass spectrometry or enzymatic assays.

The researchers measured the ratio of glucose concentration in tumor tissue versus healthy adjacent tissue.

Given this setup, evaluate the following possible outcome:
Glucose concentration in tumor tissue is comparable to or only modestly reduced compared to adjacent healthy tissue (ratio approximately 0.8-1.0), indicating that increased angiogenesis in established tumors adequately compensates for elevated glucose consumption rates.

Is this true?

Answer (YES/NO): NO